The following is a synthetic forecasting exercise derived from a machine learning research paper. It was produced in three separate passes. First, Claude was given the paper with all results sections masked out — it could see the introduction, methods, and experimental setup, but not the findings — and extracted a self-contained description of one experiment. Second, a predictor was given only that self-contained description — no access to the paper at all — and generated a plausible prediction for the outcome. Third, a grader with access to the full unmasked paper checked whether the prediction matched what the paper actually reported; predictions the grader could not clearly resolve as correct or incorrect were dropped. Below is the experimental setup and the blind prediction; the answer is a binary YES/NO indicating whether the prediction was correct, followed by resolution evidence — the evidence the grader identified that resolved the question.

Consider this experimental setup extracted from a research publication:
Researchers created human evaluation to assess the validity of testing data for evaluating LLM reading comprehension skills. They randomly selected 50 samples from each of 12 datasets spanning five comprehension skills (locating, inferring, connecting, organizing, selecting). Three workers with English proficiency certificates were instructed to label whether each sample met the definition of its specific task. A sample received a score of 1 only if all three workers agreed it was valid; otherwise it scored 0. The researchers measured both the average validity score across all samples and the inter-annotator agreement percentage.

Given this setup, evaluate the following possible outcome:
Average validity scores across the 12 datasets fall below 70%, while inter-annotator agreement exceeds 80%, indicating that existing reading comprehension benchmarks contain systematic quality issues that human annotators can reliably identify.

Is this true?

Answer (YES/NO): NO